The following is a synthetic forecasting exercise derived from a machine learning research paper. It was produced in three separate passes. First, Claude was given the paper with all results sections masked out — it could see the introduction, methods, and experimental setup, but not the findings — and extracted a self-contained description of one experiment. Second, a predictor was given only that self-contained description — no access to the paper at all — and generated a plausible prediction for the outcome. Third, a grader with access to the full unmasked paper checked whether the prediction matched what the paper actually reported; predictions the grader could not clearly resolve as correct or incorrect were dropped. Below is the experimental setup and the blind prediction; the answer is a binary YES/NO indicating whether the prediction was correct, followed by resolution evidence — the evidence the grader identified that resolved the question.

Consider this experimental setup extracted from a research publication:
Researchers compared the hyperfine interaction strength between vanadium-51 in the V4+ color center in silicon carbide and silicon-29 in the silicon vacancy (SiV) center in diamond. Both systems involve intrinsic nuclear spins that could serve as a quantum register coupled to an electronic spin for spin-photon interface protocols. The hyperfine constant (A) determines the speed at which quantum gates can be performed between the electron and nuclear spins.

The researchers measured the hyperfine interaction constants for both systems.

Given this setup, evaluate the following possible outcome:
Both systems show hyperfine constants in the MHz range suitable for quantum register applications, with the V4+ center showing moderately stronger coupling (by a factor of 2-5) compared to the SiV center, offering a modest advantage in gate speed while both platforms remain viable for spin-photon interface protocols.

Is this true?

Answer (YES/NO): YES